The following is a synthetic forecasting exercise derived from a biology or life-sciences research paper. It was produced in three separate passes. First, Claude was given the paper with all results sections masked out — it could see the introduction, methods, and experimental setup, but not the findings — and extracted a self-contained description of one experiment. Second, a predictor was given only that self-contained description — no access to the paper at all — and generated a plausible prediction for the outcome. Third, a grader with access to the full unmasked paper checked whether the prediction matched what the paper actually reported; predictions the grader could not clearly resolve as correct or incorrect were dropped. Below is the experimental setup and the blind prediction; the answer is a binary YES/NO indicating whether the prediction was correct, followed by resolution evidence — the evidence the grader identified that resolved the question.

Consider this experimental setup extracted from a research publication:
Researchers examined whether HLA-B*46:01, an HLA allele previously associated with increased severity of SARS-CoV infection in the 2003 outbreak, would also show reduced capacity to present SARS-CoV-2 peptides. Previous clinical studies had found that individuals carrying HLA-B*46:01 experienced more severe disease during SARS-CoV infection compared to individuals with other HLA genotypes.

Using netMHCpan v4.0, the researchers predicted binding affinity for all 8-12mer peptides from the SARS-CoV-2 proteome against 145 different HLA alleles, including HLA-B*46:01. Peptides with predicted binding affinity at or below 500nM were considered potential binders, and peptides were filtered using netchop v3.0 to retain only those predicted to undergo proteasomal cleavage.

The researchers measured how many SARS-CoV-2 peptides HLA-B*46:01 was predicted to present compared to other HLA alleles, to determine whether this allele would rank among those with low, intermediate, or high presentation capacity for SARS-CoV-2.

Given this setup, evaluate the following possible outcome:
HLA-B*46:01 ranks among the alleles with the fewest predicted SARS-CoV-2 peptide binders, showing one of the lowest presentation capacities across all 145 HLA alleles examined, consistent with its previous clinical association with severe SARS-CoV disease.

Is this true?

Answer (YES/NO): YES